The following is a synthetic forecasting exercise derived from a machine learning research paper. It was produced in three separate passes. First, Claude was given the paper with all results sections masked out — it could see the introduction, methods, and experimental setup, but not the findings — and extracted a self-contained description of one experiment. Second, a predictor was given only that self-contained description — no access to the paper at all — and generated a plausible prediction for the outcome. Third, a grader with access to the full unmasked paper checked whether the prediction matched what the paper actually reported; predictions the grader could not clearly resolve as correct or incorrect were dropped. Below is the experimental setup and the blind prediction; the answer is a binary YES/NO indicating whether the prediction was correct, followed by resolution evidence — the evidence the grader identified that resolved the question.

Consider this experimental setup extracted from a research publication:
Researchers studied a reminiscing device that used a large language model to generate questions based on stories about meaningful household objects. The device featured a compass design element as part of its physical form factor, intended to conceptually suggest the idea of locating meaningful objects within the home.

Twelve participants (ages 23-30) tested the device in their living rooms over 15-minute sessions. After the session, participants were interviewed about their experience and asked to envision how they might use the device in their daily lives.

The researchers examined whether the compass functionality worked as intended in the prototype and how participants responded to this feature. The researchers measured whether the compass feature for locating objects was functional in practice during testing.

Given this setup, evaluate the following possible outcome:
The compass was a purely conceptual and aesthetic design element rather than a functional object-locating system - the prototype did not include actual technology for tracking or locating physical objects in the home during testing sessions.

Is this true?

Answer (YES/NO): YES